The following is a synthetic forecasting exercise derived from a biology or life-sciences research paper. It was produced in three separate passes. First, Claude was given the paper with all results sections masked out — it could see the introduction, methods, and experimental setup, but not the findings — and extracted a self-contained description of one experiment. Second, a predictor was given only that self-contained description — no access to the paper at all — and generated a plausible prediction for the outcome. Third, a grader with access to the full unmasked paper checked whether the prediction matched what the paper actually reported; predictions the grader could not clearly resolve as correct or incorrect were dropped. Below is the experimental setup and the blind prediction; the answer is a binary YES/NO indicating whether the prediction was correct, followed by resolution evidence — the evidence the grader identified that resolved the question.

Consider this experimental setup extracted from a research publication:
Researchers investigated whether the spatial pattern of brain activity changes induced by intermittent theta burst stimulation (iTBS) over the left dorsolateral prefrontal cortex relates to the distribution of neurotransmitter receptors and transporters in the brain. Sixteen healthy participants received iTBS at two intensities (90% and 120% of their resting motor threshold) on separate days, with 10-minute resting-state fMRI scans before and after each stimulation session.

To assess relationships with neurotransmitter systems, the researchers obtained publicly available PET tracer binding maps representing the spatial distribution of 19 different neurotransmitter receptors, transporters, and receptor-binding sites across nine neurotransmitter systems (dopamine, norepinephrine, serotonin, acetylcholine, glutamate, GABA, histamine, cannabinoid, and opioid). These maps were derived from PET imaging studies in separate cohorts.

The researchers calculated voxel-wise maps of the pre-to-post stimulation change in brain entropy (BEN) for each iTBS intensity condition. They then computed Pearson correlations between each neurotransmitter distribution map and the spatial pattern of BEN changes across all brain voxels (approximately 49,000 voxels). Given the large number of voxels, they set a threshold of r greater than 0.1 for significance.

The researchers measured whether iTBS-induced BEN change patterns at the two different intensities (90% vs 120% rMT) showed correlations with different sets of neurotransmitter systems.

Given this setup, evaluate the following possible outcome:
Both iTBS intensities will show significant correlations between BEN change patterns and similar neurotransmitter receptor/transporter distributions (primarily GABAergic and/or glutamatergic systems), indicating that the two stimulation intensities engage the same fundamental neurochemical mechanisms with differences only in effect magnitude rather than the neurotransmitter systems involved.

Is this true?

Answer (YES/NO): NO